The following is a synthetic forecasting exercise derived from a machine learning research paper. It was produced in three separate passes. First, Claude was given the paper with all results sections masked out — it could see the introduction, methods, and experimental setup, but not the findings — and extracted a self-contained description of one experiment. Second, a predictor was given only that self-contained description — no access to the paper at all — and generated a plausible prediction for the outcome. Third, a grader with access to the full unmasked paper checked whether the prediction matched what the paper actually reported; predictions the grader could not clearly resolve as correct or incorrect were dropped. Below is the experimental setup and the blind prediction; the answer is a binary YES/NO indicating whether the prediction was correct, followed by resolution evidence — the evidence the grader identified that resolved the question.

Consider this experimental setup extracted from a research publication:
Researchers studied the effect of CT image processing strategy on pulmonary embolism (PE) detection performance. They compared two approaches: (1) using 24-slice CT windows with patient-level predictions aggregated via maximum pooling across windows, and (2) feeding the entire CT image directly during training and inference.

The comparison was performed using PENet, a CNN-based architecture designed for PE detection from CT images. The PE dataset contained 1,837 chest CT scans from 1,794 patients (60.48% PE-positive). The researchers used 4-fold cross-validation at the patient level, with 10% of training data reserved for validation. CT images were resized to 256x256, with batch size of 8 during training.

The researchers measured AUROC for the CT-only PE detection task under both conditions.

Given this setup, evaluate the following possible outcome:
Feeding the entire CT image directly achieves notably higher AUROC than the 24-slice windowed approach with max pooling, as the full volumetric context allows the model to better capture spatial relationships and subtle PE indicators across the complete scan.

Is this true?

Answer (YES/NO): YES